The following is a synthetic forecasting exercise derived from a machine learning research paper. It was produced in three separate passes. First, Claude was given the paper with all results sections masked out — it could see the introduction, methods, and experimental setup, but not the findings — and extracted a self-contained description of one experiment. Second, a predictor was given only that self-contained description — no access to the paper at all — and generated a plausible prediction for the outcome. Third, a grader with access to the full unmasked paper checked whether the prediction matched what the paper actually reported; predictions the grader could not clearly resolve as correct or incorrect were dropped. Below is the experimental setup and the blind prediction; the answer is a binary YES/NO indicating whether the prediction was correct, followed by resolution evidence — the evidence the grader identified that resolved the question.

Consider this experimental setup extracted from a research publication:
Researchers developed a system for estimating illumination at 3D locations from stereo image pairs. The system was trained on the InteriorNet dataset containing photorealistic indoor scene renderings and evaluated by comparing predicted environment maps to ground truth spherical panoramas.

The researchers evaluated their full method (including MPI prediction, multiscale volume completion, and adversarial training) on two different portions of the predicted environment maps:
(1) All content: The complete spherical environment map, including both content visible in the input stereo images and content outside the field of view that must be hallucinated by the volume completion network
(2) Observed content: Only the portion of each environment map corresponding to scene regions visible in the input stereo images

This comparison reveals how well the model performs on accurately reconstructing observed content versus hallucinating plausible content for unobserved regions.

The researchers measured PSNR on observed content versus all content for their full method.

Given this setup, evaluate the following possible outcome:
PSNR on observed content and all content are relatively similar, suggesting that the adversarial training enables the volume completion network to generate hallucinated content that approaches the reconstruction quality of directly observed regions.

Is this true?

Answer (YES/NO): NO